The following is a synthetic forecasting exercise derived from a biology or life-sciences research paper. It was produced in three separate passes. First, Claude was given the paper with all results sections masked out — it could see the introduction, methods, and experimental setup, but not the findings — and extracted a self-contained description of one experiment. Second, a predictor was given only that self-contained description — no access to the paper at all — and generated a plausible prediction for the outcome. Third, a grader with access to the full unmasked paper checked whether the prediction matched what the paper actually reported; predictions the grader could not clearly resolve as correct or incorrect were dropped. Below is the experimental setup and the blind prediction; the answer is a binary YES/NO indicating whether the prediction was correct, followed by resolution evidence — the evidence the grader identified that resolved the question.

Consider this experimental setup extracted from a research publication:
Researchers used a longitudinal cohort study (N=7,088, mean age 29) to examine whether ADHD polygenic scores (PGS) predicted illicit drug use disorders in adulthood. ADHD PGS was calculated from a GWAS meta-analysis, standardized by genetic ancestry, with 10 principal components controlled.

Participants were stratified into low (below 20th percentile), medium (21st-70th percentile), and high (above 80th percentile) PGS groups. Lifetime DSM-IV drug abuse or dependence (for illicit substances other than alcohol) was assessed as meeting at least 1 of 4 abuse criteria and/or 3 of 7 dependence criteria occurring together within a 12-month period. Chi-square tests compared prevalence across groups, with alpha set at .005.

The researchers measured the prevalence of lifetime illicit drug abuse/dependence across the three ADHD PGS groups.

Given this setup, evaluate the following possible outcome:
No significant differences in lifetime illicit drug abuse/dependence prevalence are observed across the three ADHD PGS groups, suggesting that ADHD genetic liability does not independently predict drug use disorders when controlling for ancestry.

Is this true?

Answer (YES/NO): NO